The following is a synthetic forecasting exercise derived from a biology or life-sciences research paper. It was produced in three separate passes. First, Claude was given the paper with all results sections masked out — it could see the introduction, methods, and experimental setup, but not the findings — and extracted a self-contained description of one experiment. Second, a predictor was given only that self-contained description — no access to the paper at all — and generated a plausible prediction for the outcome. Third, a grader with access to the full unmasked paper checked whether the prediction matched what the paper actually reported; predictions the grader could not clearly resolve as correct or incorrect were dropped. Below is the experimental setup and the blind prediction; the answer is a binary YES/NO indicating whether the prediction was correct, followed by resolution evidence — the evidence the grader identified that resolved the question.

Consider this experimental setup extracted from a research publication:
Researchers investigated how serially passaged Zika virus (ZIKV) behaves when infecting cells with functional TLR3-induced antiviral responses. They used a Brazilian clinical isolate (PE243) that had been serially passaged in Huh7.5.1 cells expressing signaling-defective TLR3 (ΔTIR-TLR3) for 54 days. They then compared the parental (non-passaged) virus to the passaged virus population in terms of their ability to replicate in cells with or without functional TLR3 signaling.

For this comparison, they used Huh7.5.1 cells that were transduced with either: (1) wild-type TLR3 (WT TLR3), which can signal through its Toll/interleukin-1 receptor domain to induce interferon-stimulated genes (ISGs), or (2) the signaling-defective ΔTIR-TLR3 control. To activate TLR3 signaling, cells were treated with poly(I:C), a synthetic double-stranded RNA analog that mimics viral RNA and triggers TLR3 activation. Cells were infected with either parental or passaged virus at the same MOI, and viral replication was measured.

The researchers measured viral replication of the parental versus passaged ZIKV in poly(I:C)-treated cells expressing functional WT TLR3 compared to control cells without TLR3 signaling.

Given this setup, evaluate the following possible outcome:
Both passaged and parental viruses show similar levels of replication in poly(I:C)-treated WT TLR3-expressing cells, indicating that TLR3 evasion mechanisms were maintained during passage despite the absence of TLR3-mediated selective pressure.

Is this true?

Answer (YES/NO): NO